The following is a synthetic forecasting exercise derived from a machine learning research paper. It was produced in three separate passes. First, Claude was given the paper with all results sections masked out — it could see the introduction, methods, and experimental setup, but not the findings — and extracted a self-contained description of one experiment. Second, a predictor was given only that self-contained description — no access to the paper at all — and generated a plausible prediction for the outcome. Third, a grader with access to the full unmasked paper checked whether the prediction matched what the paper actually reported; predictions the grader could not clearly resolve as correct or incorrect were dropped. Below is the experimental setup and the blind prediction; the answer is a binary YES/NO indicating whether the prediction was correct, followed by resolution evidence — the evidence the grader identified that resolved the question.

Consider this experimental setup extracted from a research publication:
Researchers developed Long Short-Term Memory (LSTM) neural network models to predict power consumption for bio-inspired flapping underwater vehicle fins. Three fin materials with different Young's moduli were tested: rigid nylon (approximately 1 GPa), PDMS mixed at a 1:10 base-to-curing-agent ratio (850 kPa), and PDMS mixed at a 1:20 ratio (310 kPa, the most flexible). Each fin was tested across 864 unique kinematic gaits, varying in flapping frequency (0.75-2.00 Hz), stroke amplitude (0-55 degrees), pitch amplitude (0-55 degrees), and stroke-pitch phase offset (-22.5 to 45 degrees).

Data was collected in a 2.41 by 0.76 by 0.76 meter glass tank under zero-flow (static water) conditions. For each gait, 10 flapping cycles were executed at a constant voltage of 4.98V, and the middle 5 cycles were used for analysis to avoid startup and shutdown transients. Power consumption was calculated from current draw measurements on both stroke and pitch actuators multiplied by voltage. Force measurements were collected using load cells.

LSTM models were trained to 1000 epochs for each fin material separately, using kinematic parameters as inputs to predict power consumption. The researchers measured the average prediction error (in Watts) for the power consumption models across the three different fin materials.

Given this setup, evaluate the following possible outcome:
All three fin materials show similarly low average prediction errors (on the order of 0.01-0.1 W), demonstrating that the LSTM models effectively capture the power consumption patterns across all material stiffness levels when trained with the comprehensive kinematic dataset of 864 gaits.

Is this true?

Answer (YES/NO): YES